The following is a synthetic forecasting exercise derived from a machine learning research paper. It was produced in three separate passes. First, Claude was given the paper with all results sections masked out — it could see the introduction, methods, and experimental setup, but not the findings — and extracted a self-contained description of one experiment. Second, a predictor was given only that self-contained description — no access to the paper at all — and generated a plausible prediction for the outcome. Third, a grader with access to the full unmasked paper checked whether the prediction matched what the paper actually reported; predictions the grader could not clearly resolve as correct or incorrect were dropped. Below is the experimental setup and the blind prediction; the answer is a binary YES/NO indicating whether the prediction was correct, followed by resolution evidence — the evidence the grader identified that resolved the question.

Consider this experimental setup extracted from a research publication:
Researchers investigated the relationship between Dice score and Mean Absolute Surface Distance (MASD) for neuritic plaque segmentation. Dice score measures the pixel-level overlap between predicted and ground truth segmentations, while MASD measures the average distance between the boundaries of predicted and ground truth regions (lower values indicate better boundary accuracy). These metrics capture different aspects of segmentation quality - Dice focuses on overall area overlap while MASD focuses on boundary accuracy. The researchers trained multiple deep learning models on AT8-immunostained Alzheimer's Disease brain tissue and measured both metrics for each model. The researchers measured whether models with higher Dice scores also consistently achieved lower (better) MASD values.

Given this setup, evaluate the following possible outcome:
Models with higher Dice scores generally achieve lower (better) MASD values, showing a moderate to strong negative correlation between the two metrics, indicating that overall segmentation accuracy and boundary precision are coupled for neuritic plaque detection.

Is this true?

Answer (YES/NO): NO